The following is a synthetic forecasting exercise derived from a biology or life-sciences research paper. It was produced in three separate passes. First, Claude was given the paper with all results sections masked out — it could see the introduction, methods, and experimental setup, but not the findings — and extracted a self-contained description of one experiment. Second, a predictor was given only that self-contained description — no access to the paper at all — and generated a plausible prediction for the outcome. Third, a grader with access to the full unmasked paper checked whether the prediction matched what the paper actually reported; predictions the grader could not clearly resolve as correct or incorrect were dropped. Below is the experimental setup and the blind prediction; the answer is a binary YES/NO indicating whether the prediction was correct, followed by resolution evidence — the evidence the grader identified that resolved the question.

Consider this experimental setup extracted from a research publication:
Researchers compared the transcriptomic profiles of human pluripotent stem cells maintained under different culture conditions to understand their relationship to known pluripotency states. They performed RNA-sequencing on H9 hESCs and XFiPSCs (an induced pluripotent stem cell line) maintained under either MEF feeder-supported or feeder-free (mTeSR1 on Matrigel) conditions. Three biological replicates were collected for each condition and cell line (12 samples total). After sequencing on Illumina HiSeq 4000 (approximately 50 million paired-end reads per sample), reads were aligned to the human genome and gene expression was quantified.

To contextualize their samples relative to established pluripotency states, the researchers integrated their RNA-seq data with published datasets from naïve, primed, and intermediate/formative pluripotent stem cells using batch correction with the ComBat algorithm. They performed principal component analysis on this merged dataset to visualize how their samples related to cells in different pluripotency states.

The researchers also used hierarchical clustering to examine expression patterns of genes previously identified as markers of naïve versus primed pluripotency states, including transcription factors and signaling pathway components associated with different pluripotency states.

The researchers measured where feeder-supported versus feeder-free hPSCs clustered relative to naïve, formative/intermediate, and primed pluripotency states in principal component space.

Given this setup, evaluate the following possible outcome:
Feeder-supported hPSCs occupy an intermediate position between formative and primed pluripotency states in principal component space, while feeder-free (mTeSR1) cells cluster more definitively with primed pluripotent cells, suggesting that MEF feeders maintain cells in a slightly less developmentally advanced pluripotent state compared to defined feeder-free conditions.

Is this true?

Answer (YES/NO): NO